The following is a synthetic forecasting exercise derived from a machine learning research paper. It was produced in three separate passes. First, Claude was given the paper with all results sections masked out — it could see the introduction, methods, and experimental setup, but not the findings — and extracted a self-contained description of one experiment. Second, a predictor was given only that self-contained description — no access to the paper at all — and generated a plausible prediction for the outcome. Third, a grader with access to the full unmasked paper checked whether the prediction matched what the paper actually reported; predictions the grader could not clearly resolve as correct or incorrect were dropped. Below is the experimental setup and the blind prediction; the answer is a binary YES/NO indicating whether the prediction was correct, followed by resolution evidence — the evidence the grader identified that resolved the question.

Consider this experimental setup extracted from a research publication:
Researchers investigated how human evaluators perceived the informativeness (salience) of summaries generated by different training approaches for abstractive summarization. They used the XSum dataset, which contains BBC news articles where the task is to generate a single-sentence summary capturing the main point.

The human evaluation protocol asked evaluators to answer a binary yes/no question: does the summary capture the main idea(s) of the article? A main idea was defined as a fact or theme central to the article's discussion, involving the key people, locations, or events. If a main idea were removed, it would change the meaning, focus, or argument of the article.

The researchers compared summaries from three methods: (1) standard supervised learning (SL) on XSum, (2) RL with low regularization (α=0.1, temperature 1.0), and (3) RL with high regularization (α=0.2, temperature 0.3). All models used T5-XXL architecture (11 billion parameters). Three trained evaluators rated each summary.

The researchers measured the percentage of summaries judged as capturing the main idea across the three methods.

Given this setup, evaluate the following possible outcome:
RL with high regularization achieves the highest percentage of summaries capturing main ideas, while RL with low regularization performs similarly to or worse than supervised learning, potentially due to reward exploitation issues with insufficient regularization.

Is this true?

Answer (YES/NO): NO